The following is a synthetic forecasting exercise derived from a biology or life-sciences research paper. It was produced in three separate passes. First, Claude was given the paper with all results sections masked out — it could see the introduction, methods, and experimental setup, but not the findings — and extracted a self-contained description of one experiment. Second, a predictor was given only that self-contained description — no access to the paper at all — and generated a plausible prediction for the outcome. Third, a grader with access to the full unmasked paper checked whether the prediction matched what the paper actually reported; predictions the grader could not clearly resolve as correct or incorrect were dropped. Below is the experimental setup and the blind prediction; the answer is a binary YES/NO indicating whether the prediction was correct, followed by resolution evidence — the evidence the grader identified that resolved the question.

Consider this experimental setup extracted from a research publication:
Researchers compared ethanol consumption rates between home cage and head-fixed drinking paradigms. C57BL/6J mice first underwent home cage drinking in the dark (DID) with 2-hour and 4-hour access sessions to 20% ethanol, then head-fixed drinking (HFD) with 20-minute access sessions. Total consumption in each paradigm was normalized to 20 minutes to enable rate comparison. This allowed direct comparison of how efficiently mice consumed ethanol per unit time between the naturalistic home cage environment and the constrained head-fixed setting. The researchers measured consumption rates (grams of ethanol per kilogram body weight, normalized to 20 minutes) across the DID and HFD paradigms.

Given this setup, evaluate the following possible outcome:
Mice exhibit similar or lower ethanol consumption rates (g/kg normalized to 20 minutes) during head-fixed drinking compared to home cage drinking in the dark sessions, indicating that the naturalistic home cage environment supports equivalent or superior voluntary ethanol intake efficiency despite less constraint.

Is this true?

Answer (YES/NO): NO